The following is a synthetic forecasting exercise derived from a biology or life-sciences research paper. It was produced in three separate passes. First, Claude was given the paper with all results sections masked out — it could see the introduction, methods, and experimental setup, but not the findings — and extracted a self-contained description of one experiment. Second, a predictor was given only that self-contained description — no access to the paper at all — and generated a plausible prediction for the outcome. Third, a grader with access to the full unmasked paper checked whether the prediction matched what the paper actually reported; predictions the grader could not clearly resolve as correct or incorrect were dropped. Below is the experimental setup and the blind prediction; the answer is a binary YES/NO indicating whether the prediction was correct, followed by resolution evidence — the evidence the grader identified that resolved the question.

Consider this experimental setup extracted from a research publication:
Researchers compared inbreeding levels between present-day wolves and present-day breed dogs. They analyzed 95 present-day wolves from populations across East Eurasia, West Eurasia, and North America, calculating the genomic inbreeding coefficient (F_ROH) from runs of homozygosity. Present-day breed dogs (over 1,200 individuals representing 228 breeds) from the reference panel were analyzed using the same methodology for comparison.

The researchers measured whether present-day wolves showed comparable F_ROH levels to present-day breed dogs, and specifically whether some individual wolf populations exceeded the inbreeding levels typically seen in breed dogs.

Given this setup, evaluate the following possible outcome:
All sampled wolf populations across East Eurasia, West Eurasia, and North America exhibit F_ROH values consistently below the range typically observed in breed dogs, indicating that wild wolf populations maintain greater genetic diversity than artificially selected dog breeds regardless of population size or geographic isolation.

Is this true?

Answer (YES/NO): NO